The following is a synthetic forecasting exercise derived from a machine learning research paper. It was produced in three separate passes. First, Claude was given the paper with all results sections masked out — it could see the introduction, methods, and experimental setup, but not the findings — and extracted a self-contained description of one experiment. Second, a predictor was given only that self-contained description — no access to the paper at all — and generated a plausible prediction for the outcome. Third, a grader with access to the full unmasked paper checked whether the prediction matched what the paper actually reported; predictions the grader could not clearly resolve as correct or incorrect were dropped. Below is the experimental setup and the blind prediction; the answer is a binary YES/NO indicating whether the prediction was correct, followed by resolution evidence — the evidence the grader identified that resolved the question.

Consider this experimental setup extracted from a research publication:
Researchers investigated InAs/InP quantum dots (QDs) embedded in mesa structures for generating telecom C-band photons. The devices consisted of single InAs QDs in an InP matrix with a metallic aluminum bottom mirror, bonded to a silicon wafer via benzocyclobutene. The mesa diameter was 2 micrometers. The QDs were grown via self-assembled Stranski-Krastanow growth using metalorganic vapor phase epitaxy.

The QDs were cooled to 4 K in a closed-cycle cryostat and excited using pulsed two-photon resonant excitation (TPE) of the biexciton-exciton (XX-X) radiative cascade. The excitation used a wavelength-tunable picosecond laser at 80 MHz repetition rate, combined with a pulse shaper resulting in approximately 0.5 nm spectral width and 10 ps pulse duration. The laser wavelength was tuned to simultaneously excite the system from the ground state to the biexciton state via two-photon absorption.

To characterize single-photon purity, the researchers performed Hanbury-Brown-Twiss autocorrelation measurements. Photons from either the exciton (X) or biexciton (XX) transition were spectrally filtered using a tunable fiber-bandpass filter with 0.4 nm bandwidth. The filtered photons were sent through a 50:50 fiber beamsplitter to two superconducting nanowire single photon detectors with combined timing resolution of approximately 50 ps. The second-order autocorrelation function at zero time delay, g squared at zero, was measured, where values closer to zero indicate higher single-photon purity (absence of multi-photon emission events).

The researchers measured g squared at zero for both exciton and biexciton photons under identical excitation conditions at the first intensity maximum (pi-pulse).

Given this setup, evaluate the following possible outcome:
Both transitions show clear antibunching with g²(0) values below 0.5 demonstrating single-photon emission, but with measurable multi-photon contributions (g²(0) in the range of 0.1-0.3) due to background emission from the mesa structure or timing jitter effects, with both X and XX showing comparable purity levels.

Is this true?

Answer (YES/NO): NO